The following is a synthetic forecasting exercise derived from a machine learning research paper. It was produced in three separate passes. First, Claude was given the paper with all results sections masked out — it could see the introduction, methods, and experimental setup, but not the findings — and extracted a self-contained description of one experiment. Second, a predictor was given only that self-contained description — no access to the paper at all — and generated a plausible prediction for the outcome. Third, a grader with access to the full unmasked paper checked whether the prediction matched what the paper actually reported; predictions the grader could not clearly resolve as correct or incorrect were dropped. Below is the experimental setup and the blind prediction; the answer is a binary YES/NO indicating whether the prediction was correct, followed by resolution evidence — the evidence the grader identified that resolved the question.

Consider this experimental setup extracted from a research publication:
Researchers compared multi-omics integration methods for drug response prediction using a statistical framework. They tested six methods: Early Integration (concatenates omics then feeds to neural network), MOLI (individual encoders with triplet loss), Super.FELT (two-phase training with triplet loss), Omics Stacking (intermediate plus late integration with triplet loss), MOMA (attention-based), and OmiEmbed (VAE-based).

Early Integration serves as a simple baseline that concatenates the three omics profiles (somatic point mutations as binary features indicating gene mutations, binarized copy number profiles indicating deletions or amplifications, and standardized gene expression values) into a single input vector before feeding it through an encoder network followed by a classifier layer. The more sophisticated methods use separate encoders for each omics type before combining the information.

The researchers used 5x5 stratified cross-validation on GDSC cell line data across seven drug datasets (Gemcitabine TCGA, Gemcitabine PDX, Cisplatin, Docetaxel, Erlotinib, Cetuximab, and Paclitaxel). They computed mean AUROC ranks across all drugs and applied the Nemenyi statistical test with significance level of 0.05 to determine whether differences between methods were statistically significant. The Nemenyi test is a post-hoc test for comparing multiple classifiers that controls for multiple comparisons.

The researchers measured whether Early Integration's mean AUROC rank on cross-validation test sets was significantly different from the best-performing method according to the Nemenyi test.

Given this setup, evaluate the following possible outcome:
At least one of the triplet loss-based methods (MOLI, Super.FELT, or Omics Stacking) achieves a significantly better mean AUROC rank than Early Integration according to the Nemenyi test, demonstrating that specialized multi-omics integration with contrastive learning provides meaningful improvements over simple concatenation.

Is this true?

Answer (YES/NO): YES